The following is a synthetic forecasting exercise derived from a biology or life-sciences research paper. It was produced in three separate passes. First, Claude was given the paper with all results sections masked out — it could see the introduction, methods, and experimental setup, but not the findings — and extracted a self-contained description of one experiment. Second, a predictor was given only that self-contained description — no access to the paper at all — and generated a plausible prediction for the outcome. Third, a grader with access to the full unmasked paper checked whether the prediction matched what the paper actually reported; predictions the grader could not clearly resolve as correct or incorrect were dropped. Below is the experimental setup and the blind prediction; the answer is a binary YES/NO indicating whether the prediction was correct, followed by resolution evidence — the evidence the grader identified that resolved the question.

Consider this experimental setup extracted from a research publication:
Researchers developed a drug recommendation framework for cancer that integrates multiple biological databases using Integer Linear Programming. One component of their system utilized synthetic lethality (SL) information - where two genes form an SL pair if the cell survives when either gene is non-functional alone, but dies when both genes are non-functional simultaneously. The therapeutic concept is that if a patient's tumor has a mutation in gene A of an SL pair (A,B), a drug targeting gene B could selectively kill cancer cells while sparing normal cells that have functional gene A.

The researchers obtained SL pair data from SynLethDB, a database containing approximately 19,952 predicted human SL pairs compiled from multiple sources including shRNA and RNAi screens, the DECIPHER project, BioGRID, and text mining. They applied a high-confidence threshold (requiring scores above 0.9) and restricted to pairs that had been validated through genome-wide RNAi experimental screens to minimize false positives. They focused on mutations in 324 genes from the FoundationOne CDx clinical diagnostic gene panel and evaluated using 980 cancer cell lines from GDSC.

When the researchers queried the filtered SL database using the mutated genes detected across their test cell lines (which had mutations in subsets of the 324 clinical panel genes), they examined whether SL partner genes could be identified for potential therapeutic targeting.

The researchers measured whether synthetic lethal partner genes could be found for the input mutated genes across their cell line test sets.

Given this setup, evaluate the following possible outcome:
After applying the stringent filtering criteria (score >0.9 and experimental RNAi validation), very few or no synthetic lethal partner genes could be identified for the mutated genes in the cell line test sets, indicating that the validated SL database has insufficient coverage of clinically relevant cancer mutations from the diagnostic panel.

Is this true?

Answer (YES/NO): YES